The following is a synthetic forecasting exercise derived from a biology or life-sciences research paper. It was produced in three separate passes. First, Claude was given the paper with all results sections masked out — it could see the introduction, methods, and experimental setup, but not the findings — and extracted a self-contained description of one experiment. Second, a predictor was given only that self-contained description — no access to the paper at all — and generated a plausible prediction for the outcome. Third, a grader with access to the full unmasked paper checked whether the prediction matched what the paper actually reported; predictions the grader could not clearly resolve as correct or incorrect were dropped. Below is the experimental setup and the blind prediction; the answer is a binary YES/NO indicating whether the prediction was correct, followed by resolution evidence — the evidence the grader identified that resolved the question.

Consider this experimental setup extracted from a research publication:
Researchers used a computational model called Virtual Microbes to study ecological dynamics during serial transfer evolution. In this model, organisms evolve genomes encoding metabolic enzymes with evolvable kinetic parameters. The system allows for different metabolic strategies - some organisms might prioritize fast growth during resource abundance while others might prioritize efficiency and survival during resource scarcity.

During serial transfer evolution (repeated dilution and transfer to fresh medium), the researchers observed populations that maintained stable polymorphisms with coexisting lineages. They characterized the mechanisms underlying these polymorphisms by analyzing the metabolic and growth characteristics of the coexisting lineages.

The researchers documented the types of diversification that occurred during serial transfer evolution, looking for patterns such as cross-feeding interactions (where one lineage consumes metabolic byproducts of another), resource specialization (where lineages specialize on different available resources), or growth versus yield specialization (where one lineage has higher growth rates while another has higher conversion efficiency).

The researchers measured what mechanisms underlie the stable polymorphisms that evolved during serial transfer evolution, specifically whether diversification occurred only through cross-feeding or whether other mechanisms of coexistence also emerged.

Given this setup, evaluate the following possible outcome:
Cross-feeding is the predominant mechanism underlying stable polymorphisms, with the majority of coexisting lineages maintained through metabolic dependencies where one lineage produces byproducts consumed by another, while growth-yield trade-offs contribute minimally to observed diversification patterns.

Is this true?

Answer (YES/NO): NO